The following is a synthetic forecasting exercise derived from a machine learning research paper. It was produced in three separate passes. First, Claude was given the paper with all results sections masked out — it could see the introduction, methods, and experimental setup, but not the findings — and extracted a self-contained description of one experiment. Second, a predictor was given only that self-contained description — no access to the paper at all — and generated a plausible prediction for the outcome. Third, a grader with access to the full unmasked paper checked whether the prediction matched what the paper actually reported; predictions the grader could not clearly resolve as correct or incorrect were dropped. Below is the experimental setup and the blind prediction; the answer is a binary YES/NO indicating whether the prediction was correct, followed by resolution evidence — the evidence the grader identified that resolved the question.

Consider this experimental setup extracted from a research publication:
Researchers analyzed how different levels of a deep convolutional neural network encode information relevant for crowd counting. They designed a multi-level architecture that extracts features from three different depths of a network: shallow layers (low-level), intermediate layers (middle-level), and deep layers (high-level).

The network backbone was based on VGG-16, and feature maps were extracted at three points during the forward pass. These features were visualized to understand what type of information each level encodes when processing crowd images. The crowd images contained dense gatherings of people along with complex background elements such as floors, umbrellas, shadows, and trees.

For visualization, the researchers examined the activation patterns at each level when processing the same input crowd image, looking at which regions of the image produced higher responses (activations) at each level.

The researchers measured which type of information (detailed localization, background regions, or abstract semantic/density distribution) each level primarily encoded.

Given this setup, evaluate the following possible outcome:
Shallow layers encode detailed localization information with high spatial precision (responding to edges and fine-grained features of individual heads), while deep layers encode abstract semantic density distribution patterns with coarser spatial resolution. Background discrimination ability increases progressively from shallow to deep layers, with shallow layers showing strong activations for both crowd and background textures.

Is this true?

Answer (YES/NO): NO